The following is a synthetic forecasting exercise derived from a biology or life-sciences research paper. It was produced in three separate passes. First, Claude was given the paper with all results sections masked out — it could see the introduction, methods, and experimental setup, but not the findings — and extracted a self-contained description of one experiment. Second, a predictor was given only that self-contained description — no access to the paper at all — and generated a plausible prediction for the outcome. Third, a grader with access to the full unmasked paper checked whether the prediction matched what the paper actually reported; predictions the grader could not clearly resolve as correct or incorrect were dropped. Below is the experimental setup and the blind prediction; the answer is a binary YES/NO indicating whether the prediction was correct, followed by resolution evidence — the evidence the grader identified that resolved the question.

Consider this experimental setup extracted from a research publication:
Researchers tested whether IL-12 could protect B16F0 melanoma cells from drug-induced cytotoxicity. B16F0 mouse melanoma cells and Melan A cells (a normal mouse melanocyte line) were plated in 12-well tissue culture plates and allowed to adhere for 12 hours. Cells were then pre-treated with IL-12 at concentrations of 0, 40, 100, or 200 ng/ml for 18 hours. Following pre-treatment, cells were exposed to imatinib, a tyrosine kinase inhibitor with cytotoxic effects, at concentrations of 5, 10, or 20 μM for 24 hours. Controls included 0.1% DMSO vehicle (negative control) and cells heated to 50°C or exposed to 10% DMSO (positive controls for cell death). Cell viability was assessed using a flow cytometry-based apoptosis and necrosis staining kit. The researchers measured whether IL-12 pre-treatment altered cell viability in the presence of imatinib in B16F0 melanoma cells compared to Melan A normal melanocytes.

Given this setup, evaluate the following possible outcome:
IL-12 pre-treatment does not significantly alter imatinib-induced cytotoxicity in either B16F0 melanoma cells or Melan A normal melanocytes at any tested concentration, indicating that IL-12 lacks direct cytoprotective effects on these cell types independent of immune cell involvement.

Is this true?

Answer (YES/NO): NO